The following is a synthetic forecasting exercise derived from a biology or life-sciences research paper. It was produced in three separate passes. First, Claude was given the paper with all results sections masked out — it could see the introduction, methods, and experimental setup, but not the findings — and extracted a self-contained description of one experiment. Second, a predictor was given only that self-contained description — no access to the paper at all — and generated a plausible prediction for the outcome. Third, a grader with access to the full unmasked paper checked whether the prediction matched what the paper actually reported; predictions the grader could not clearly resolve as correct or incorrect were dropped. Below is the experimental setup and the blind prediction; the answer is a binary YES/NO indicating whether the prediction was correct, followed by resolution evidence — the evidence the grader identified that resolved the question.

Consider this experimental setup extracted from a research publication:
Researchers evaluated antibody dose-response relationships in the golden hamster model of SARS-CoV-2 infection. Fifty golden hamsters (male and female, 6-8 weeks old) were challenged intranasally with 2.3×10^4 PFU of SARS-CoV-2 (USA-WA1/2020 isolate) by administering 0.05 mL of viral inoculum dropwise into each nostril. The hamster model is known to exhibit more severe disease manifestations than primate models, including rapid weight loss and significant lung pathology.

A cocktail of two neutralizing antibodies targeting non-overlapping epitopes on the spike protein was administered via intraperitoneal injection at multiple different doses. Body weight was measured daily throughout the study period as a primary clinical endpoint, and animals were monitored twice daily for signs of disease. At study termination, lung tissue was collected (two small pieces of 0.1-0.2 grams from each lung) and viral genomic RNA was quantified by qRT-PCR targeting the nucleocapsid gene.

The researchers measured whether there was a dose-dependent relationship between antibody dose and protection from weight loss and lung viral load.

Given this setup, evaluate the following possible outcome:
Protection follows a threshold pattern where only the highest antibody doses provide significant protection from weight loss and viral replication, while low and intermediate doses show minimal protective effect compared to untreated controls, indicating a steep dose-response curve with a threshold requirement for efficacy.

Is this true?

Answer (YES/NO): NO